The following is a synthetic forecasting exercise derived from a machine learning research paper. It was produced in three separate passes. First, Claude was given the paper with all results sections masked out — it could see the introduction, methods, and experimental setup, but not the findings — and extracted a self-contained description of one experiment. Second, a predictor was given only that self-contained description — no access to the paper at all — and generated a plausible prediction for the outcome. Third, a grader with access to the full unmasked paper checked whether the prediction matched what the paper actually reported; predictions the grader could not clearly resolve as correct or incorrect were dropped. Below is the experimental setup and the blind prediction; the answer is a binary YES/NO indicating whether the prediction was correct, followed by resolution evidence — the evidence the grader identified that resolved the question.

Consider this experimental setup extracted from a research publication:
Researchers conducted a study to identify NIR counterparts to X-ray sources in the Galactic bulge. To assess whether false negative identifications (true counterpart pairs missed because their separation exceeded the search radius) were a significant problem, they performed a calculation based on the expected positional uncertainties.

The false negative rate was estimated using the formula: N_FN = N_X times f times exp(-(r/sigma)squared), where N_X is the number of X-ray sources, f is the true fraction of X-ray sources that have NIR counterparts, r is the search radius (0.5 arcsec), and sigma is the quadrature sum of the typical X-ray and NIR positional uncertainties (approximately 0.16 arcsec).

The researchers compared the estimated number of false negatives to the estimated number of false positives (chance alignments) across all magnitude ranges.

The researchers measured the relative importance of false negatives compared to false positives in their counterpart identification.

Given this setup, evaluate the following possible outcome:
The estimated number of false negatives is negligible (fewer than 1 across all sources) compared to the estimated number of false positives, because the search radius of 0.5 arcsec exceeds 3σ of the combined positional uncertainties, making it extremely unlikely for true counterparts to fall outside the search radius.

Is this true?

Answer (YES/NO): YES